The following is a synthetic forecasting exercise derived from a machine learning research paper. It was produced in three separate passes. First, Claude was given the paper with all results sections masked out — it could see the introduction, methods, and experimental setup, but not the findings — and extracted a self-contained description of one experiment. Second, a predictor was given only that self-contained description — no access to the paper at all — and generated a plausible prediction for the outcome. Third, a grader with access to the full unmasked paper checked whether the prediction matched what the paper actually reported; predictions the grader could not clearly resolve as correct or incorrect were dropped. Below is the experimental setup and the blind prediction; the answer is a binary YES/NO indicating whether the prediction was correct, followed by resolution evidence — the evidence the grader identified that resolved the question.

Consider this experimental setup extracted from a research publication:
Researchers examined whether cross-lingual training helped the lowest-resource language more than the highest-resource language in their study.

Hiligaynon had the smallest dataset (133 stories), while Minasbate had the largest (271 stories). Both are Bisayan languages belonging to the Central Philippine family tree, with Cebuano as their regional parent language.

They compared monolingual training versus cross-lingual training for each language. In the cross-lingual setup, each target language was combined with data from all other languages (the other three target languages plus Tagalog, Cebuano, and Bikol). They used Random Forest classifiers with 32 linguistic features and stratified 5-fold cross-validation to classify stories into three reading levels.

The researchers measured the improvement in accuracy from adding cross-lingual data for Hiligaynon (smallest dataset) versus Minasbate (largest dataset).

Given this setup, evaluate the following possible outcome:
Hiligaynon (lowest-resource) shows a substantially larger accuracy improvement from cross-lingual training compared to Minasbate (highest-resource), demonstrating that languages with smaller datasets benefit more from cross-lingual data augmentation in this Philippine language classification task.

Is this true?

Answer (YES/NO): YES